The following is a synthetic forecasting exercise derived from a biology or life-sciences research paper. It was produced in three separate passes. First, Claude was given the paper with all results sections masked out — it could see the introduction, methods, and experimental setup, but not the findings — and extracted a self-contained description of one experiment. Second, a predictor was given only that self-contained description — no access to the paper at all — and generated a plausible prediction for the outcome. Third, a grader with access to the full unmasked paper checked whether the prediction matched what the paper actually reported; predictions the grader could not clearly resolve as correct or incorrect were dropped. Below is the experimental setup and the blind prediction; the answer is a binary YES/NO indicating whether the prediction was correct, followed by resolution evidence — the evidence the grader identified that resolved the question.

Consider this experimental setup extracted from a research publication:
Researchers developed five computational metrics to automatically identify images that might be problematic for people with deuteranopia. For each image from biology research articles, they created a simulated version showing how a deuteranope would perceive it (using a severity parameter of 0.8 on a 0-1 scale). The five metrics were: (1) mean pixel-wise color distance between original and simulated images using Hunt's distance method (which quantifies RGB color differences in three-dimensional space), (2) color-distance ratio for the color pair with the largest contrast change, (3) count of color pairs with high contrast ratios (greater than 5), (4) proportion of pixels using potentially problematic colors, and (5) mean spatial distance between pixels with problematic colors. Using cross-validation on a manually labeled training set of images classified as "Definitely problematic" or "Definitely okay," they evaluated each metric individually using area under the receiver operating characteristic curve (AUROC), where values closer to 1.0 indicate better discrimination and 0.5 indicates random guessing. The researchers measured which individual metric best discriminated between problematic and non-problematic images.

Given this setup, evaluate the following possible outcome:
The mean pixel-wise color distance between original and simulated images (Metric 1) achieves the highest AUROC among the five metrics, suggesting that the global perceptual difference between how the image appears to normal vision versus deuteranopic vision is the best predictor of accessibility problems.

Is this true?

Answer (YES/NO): NO